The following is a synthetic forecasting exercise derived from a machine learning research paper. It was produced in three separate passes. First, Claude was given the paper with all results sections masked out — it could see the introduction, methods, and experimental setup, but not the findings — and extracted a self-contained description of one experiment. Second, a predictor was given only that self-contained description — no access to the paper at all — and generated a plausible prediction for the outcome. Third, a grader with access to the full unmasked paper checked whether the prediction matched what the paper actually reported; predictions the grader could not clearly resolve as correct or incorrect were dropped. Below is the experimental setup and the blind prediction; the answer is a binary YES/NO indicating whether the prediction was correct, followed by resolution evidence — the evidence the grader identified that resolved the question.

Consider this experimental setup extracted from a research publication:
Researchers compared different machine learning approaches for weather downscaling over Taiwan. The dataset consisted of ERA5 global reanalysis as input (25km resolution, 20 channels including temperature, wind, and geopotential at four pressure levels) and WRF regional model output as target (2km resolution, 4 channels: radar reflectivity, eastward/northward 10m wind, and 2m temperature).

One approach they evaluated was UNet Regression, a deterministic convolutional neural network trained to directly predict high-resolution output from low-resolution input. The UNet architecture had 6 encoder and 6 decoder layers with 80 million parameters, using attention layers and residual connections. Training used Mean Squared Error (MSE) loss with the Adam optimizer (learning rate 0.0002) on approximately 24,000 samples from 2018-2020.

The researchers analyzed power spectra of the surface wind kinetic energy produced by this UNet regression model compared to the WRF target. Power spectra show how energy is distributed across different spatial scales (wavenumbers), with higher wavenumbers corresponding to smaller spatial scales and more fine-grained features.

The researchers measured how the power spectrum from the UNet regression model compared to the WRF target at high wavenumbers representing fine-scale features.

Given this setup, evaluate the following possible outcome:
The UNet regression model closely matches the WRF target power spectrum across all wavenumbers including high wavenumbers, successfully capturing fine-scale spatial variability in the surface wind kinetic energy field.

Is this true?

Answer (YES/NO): NO